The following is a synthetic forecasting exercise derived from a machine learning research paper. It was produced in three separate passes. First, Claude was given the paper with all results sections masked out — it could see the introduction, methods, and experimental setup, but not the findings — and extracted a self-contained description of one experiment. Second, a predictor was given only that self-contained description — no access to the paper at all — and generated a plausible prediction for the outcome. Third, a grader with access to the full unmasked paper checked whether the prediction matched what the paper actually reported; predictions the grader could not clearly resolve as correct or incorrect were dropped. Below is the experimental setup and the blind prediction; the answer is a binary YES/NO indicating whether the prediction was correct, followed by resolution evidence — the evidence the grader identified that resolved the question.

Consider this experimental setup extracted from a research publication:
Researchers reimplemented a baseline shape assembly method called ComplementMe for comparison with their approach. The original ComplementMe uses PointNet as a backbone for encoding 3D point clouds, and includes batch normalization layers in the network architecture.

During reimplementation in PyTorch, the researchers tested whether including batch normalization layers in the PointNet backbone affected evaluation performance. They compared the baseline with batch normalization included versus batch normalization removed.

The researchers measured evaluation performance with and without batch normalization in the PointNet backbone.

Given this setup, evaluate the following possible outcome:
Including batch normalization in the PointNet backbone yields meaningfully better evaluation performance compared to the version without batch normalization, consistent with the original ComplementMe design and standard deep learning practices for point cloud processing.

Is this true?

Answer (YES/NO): NO